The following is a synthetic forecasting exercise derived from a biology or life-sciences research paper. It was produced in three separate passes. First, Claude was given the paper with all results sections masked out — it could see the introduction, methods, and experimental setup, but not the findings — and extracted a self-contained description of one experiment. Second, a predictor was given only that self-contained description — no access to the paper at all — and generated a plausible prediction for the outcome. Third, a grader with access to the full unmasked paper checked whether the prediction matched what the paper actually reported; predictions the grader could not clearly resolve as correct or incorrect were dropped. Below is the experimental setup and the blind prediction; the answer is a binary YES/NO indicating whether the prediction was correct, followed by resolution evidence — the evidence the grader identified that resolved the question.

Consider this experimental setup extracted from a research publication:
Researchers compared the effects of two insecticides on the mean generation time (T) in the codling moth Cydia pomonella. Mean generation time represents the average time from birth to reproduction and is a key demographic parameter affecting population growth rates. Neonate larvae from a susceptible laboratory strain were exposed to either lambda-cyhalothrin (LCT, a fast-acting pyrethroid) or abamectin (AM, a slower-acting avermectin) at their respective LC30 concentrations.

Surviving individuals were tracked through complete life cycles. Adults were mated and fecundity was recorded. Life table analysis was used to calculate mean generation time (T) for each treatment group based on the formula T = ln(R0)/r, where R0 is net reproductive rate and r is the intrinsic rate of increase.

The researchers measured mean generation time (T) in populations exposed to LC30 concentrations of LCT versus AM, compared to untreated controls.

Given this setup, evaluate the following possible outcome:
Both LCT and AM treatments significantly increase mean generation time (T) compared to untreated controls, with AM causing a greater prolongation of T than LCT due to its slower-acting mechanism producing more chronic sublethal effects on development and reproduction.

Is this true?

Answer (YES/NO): NO